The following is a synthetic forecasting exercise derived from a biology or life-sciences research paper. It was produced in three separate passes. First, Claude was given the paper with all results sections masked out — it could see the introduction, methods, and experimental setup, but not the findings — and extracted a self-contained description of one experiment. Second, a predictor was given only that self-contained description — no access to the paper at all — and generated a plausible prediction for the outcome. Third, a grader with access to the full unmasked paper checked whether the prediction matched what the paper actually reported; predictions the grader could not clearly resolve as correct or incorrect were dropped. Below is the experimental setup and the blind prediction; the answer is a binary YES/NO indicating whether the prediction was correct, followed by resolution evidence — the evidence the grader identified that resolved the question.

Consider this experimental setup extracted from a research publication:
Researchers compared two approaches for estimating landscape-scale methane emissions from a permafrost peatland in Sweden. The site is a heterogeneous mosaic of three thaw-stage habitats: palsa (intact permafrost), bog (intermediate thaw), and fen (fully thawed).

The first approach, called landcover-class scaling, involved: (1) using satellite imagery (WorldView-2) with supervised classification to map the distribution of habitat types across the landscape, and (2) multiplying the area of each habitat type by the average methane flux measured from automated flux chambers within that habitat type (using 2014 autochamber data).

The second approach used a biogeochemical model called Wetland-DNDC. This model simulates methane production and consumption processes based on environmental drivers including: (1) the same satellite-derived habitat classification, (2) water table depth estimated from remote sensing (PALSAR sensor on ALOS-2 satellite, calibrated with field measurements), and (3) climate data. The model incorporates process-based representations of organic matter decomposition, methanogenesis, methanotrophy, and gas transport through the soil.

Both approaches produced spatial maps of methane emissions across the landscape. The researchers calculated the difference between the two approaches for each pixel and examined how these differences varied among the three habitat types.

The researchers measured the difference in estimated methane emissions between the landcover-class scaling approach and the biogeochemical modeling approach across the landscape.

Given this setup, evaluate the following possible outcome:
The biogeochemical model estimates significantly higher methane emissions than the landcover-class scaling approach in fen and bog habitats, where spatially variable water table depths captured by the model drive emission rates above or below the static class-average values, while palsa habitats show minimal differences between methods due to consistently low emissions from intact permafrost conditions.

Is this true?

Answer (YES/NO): NO